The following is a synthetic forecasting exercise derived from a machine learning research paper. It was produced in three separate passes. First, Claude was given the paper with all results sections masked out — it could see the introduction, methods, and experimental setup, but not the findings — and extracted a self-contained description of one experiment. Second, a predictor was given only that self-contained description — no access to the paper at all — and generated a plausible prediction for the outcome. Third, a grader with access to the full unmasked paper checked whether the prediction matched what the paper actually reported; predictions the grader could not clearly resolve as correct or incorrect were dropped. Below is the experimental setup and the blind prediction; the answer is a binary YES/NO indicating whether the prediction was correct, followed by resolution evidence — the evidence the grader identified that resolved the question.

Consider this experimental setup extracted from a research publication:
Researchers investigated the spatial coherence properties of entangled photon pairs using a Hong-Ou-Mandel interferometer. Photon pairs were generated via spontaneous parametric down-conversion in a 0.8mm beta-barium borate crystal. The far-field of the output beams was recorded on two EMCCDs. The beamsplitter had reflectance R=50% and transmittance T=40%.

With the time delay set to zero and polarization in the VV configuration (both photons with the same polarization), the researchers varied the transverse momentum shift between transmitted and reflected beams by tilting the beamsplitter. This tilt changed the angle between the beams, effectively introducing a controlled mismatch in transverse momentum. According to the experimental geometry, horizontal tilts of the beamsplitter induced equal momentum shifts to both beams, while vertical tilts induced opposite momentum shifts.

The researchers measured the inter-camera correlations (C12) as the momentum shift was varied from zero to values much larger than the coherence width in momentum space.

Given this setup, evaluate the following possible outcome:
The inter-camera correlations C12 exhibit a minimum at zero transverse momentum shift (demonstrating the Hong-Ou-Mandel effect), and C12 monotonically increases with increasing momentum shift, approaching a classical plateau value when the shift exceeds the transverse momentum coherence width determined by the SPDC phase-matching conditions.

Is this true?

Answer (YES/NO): YES